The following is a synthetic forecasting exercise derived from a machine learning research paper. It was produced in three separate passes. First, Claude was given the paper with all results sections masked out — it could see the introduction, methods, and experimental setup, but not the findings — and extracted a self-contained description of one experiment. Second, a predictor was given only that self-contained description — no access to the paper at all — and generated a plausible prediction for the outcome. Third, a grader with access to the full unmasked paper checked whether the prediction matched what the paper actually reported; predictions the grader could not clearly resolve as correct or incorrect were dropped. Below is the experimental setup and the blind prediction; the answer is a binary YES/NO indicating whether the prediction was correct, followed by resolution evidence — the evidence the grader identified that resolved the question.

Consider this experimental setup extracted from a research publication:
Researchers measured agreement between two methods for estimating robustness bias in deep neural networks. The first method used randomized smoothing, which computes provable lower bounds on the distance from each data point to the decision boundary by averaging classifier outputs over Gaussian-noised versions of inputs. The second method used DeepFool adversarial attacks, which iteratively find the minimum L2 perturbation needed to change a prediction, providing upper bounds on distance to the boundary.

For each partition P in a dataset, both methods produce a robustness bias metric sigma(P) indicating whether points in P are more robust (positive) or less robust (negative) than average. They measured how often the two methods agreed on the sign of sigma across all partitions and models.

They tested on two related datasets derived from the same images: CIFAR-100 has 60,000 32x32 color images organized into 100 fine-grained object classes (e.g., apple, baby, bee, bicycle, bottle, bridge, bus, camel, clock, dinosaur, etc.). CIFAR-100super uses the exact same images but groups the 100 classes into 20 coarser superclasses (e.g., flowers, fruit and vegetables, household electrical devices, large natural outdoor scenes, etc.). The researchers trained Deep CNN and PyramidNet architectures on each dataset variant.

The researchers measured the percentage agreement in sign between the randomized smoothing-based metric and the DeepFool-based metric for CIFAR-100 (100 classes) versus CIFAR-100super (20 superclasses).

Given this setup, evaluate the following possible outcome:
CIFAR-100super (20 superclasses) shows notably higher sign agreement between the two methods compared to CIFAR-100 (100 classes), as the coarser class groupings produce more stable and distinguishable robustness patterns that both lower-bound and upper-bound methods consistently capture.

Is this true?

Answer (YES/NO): YES